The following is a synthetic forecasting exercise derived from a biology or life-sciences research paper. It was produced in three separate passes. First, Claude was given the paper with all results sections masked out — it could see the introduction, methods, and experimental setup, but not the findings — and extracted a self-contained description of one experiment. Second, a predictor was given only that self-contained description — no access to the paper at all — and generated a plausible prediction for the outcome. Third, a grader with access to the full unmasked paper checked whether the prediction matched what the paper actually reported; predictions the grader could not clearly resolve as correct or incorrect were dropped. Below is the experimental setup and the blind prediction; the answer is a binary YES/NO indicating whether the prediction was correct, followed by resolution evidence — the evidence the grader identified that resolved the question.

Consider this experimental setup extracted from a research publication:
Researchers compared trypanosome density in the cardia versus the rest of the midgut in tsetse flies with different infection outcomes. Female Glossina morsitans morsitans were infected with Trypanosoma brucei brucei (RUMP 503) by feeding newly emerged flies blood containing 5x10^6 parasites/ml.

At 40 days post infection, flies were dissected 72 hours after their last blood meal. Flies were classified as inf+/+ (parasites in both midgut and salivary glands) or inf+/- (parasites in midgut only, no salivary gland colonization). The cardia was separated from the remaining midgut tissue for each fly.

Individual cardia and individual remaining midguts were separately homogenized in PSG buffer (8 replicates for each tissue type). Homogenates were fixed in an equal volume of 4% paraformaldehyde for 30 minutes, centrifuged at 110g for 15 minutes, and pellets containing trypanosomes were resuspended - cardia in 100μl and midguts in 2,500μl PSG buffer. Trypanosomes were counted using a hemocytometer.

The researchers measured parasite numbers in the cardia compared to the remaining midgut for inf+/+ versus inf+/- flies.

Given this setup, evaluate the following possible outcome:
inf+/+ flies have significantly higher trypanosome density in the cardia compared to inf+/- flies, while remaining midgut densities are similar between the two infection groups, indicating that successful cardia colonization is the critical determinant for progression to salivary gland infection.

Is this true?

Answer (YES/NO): YES